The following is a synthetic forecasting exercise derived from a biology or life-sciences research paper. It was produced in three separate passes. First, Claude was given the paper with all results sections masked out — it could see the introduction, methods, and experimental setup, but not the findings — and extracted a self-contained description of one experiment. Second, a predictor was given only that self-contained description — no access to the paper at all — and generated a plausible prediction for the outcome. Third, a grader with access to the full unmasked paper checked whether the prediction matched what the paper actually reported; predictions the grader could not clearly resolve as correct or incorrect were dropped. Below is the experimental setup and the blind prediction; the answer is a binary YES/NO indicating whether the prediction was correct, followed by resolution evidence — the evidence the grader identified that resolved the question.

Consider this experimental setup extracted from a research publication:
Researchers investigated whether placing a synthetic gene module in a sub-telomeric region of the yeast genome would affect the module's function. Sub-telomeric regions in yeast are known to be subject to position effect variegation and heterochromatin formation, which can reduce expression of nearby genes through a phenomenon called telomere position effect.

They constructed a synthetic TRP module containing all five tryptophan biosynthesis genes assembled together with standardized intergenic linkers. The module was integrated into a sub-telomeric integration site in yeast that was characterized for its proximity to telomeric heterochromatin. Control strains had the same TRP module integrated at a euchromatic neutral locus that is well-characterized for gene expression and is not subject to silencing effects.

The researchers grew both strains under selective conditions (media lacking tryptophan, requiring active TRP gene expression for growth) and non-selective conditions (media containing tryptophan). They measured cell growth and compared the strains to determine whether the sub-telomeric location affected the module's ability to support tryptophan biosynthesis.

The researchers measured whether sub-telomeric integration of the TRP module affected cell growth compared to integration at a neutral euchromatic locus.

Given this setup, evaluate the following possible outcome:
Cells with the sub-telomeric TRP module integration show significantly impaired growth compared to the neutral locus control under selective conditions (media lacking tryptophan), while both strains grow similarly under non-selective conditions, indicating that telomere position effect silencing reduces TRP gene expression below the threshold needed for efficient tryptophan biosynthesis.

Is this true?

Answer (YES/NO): NO